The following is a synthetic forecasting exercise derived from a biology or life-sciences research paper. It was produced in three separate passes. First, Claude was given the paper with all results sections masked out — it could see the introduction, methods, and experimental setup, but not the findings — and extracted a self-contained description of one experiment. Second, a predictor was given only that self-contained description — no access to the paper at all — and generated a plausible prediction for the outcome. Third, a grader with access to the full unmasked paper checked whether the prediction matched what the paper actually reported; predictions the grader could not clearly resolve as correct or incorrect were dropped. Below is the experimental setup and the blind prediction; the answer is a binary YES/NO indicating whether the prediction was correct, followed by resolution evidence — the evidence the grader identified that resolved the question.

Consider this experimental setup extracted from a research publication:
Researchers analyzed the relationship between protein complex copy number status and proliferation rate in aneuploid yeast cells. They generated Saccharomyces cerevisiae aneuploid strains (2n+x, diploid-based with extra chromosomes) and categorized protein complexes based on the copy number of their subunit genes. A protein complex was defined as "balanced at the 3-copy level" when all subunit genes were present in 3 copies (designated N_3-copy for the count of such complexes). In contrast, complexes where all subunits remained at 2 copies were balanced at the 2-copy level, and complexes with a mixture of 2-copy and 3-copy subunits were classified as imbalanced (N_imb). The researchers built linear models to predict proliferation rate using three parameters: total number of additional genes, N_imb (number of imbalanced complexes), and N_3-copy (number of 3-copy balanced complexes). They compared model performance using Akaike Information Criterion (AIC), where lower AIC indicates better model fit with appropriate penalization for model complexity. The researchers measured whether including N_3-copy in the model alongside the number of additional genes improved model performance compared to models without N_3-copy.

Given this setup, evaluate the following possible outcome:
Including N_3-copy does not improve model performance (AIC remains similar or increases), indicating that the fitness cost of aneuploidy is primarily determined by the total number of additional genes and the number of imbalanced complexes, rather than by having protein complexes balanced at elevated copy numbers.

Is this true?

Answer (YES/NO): NO